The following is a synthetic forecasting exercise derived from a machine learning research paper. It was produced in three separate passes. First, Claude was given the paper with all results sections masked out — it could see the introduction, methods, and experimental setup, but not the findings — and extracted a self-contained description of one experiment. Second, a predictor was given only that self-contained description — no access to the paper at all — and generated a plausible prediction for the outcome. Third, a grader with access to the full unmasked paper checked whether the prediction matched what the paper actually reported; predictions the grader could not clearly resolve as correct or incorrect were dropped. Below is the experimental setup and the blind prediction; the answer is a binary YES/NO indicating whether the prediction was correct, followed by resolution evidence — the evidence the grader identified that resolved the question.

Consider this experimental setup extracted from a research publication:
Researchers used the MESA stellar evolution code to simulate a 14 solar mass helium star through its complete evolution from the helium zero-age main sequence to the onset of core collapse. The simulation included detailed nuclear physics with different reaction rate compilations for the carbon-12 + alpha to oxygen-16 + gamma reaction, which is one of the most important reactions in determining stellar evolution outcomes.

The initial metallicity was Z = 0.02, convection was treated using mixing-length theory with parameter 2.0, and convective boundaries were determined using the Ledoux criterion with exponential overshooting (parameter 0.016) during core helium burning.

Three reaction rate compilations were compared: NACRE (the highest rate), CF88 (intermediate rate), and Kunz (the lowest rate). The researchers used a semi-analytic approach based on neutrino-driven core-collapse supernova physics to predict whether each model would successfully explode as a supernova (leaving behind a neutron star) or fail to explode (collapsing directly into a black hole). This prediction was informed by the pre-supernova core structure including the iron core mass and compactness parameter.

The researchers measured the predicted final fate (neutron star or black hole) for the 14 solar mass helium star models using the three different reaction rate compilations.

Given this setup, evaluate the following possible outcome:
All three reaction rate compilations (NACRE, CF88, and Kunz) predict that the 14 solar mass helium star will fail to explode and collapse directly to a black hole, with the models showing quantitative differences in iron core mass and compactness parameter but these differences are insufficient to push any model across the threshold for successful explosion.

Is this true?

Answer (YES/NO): NO